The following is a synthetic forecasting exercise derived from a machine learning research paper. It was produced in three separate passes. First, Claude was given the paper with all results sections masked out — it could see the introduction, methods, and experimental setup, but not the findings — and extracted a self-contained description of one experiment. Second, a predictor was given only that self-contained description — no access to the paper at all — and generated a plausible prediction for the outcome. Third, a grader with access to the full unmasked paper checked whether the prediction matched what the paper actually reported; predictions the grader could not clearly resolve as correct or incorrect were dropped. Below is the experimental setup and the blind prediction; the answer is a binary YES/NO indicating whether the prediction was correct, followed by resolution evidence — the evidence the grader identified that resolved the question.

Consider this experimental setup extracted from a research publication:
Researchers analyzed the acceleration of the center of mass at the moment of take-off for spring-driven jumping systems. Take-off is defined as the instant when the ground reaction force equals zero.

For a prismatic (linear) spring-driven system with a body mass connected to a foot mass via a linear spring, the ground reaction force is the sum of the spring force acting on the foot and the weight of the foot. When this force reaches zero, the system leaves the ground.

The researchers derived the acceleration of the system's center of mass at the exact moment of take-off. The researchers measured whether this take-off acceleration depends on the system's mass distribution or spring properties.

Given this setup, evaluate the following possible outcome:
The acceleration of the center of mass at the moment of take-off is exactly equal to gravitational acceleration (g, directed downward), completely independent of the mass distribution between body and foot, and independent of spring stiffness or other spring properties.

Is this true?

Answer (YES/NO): YES